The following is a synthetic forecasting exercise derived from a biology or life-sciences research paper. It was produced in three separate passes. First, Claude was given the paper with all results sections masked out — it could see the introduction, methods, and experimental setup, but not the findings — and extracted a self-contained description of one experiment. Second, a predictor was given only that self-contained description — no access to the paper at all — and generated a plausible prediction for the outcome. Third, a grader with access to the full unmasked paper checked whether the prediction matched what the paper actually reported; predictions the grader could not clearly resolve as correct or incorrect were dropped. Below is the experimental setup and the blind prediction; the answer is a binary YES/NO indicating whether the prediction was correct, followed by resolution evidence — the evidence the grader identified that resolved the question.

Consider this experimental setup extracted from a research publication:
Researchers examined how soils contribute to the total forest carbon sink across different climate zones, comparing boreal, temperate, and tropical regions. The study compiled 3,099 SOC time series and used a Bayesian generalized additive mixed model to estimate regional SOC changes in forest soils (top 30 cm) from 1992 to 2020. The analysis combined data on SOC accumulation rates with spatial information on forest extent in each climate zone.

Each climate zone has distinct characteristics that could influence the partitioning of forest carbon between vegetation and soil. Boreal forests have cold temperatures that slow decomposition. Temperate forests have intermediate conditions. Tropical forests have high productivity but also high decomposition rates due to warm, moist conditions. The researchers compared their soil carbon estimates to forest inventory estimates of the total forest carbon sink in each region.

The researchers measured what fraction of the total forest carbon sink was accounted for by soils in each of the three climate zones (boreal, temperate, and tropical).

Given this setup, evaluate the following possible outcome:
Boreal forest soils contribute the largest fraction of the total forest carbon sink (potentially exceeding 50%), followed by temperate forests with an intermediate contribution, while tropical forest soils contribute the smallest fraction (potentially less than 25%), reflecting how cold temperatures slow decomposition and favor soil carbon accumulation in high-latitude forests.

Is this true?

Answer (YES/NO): YES